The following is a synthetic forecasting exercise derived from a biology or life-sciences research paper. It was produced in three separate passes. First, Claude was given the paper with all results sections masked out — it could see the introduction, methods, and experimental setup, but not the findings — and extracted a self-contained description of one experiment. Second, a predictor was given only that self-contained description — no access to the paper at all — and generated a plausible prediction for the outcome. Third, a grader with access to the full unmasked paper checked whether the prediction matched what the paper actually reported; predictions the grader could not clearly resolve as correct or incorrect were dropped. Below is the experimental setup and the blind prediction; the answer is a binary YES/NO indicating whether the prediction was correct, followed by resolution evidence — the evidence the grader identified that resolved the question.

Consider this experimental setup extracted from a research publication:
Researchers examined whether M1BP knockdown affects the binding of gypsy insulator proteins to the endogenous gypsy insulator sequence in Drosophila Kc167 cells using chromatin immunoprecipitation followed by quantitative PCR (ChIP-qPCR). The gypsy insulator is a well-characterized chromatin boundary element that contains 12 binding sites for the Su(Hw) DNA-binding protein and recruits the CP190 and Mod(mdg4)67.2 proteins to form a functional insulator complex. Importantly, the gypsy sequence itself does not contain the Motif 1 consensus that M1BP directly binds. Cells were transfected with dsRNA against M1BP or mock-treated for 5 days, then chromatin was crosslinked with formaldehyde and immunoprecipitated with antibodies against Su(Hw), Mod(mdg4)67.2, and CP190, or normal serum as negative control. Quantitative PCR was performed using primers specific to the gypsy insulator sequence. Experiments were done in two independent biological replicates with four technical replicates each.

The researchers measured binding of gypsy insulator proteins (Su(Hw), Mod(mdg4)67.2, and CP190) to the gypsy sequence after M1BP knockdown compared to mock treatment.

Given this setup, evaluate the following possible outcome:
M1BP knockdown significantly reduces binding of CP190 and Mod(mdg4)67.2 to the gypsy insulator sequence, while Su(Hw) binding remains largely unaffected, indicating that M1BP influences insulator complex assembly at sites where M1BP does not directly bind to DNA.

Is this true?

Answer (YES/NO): NO